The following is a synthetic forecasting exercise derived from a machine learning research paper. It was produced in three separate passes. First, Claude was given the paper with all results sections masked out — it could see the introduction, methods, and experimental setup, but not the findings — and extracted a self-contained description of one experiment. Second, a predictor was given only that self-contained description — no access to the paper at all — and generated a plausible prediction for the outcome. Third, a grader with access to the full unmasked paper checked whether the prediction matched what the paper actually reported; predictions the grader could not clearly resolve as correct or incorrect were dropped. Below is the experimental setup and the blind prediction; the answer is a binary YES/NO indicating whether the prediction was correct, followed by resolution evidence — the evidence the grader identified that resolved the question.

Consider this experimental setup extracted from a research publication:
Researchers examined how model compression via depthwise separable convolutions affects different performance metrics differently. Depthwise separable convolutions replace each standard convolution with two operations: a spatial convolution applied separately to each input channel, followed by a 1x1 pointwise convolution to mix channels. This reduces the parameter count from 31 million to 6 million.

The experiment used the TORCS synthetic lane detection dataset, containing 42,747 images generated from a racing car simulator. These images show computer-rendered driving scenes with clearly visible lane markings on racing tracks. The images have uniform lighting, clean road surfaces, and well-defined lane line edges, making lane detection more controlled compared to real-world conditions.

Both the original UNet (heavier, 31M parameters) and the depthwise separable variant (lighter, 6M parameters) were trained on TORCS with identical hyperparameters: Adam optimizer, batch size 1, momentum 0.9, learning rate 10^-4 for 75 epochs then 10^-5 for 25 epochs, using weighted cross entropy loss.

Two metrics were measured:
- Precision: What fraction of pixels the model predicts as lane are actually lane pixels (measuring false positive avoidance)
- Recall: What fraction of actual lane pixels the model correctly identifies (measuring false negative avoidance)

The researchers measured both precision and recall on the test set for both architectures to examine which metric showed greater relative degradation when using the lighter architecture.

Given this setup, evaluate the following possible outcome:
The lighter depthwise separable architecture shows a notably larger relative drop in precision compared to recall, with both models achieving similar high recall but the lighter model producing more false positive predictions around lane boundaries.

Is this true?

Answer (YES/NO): NO